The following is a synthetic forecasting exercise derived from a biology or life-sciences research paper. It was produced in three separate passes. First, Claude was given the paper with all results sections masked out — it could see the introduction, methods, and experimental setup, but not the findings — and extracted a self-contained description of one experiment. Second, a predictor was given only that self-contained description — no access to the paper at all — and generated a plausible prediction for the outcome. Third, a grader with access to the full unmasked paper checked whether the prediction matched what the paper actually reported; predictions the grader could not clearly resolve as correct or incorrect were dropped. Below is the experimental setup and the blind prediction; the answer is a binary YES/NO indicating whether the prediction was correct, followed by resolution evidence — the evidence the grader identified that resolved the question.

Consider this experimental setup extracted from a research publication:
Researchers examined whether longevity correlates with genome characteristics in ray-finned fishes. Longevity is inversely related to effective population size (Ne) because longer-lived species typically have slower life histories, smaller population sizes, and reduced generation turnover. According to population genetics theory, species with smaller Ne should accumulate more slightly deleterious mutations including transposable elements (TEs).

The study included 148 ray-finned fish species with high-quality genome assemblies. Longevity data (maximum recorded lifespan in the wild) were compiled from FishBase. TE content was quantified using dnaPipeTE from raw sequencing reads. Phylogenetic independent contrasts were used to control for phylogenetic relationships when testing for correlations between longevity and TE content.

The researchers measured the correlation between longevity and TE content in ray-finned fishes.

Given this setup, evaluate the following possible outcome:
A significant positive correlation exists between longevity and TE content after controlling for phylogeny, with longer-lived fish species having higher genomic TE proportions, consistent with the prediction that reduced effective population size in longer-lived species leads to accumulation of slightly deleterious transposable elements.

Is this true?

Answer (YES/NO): NO